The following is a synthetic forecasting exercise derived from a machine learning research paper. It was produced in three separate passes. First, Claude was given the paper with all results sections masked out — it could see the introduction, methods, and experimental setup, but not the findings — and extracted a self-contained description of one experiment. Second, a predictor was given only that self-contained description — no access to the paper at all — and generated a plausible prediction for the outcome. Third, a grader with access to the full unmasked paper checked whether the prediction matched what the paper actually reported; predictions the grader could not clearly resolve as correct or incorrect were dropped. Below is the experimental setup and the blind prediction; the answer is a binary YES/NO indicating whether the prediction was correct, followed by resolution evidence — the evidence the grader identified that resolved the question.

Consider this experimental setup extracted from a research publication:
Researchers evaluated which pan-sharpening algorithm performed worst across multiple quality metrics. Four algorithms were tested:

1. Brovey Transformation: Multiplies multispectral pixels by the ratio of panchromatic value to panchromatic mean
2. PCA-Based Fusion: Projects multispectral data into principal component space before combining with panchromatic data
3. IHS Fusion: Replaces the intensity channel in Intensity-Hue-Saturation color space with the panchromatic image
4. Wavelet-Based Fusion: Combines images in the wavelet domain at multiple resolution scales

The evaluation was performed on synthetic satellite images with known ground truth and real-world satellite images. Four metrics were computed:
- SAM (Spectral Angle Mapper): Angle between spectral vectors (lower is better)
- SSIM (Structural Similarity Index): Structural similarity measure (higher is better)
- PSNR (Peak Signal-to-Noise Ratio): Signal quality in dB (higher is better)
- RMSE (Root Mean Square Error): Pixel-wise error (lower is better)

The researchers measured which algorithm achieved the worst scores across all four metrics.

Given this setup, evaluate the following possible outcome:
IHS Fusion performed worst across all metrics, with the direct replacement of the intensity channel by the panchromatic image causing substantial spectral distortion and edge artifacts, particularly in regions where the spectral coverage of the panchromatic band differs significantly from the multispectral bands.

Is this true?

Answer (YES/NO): NO